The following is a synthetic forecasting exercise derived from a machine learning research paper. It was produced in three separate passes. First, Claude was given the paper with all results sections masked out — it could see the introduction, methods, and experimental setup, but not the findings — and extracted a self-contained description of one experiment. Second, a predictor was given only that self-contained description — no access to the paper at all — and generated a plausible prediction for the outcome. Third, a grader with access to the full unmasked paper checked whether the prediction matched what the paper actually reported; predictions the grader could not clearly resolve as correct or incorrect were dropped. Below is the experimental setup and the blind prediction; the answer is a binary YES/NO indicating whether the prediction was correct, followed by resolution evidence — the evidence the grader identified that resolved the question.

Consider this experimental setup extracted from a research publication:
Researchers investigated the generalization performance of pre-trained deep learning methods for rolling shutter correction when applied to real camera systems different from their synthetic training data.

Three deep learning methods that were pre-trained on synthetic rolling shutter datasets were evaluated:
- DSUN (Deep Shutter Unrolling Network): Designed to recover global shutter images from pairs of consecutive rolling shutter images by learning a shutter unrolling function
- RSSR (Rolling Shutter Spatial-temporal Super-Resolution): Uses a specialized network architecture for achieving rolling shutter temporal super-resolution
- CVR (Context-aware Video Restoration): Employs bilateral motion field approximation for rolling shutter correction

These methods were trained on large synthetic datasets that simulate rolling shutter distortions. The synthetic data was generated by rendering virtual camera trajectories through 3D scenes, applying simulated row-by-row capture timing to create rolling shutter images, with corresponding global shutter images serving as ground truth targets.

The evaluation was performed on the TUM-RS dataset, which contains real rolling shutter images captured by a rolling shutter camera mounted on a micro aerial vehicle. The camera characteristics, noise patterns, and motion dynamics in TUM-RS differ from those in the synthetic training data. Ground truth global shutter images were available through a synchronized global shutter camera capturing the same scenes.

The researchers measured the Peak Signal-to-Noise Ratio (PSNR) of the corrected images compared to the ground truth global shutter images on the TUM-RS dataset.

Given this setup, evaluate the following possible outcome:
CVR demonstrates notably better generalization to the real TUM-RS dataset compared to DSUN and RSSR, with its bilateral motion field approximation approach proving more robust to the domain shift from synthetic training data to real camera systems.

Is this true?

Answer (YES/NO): NO